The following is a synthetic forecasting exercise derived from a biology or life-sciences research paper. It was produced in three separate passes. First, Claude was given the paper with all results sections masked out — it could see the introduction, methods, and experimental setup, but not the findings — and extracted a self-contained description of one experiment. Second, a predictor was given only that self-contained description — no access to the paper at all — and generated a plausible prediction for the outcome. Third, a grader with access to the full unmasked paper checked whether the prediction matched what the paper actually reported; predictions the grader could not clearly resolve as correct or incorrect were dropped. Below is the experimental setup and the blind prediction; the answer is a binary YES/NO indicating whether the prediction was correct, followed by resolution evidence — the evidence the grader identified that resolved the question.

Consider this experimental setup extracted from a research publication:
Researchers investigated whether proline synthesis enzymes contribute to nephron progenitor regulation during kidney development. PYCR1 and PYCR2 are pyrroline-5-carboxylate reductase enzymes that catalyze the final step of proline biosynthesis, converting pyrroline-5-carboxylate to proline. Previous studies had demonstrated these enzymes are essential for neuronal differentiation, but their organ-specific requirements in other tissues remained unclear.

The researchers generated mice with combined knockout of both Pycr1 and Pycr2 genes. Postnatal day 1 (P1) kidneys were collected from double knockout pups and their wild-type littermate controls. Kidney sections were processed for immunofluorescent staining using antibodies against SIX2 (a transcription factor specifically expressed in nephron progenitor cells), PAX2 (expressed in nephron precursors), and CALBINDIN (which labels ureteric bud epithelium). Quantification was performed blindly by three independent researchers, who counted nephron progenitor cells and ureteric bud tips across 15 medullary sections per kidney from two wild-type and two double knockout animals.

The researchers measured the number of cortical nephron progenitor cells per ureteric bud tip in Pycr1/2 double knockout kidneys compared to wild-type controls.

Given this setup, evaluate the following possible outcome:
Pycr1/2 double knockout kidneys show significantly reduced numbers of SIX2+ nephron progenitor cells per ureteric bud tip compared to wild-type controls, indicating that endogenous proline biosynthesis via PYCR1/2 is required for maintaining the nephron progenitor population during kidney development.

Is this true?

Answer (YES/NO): YES